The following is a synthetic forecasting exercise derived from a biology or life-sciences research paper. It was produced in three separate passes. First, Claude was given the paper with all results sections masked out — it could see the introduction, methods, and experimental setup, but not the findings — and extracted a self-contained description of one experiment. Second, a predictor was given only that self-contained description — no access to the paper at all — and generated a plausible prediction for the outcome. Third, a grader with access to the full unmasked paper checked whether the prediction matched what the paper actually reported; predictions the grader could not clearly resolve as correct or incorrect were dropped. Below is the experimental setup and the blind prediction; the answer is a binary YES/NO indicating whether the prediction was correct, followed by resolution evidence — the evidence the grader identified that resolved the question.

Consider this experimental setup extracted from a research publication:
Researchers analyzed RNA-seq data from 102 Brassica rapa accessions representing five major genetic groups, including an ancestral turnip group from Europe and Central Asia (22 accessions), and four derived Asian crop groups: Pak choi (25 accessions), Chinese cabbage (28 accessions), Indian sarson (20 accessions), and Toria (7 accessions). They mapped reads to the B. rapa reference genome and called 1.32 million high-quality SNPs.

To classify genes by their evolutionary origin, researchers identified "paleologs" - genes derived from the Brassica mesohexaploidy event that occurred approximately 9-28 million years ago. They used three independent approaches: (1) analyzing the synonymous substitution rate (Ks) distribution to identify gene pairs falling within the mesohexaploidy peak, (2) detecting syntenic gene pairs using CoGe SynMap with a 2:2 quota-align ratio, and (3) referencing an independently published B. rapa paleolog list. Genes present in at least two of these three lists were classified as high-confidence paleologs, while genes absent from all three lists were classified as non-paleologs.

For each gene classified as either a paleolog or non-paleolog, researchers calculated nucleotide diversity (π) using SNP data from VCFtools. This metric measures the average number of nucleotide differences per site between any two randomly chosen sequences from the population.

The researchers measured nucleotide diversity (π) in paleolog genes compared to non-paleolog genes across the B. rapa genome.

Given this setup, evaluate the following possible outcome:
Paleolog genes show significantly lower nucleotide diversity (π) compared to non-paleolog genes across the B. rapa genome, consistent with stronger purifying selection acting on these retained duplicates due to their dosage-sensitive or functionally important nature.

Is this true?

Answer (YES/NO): NO